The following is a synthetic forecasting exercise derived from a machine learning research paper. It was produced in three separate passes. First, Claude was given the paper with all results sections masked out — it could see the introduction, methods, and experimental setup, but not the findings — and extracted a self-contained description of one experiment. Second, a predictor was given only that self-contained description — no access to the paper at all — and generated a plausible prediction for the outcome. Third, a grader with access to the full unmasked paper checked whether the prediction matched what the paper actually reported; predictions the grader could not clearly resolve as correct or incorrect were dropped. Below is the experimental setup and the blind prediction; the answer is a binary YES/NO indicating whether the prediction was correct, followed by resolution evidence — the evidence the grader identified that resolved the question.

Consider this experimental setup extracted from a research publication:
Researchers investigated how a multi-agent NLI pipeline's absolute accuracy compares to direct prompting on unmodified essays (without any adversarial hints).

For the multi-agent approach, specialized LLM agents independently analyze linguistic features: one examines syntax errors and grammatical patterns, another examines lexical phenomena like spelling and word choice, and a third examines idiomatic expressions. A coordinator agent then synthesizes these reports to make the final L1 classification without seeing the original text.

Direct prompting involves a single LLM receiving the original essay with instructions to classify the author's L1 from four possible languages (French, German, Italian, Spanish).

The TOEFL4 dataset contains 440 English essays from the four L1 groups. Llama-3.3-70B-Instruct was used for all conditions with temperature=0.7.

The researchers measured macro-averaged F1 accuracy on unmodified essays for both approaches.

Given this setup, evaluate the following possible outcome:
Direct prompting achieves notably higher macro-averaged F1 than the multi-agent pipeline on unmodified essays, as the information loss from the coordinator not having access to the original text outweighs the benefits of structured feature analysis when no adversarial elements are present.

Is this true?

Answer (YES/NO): YES